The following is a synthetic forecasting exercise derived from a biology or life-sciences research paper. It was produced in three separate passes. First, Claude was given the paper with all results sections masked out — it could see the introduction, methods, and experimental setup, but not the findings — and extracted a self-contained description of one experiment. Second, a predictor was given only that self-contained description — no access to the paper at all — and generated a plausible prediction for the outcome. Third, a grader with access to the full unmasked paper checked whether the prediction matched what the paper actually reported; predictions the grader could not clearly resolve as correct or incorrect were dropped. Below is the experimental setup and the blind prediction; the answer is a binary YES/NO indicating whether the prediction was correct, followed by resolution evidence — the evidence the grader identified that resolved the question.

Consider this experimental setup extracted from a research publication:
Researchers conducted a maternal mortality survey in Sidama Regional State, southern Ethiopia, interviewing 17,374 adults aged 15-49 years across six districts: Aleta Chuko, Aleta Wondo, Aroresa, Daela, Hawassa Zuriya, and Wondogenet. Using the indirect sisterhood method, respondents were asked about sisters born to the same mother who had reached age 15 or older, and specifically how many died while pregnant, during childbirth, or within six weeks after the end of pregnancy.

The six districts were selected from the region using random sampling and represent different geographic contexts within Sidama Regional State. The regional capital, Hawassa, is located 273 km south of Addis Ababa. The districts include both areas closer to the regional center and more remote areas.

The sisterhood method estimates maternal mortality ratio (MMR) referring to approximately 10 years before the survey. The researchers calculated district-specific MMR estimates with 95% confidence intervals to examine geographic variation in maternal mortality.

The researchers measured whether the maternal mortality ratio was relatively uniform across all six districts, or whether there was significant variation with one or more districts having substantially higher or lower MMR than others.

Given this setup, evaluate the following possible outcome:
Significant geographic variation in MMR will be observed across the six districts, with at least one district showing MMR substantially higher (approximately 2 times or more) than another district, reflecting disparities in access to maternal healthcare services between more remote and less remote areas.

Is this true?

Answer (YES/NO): YES